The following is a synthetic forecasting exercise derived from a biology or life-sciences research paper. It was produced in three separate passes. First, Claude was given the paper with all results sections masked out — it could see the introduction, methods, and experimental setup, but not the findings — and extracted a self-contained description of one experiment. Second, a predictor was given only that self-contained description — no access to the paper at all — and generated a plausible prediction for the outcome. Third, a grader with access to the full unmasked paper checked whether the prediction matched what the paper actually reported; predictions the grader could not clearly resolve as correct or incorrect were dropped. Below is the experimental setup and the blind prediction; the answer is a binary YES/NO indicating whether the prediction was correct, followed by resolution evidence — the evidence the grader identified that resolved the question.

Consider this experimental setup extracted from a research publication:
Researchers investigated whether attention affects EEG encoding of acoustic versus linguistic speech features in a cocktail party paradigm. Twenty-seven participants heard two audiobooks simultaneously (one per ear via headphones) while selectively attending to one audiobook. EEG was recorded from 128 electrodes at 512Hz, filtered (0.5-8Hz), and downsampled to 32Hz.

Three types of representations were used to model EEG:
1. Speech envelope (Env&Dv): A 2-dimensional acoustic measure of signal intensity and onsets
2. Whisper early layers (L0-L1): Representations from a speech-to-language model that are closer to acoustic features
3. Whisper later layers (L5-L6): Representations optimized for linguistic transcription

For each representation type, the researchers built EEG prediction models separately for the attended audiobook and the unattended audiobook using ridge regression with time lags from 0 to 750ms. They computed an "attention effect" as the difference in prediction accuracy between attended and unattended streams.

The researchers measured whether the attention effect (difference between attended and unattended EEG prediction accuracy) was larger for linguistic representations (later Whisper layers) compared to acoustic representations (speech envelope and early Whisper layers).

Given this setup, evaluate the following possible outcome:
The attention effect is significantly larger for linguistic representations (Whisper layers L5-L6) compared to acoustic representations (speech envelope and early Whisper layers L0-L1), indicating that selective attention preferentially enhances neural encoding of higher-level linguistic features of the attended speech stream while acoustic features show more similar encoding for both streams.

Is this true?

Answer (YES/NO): YES